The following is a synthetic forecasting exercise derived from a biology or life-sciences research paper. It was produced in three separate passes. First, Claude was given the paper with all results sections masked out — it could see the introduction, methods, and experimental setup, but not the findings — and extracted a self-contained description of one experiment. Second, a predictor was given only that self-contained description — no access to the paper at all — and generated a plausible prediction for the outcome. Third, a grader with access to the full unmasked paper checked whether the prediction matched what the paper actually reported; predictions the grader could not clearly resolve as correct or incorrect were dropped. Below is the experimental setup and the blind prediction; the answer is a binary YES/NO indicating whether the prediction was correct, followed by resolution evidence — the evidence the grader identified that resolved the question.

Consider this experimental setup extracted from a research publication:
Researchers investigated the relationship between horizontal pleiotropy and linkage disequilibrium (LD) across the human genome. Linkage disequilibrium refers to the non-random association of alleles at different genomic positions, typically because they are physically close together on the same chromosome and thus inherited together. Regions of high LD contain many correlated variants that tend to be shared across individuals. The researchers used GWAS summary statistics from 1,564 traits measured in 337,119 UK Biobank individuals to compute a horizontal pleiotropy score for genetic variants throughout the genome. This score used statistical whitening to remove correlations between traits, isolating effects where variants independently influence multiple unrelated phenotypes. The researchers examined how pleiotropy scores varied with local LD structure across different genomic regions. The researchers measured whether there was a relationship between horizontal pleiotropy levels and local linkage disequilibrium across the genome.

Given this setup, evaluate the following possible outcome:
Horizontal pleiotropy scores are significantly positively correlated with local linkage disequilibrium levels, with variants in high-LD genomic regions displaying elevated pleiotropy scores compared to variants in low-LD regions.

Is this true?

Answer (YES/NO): YES